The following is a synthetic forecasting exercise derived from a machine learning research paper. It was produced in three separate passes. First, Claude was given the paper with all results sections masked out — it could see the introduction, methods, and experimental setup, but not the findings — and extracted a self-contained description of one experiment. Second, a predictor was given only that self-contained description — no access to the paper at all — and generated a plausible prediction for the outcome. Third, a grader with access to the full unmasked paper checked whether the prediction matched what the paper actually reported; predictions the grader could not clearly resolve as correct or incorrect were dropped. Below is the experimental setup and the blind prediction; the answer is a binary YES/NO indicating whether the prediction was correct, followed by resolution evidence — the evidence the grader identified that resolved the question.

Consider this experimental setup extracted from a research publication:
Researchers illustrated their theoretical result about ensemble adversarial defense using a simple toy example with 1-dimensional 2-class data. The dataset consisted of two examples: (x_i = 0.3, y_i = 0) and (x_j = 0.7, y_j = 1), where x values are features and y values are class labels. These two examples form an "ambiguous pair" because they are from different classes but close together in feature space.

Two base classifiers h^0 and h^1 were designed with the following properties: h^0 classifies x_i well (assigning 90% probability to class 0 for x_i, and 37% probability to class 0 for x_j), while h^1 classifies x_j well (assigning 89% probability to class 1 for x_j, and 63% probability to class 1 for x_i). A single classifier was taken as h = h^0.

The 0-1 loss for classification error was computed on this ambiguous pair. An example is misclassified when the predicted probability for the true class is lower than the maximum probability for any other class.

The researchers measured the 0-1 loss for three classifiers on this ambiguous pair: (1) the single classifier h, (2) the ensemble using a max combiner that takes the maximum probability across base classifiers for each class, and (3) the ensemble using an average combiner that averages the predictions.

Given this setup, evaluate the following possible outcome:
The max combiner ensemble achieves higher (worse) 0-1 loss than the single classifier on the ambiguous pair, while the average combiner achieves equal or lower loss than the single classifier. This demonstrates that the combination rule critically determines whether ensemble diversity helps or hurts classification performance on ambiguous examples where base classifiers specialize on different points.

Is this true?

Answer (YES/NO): NO